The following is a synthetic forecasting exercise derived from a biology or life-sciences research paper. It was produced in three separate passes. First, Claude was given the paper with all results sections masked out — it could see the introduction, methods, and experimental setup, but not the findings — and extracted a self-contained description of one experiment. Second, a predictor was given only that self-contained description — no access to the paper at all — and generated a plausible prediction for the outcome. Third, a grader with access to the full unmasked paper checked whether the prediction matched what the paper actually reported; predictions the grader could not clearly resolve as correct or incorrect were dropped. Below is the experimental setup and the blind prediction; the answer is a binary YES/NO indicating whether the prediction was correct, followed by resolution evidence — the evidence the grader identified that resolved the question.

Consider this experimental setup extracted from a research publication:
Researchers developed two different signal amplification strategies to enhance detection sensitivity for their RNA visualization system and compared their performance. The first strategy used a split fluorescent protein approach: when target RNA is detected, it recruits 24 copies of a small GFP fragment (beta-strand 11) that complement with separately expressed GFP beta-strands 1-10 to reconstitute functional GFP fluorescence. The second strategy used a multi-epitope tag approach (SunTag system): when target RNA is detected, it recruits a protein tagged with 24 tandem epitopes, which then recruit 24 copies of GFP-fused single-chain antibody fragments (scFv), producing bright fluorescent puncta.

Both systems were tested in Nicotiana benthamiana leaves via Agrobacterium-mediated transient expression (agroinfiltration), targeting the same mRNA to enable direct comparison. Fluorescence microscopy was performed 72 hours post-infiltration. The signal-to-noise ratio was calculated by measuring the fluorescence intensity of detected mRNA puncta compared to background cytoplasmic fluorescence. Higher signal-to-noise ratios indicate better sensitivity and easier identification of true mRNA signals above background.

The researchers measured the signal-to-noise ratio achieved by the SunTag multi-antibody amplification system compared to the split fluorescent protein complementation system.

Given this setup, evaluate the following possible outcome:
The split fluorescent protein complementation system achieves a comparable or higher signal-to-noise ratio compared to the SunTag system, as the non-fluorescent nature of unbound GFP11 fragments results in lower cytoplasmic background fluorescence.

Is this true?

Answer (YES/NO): NO